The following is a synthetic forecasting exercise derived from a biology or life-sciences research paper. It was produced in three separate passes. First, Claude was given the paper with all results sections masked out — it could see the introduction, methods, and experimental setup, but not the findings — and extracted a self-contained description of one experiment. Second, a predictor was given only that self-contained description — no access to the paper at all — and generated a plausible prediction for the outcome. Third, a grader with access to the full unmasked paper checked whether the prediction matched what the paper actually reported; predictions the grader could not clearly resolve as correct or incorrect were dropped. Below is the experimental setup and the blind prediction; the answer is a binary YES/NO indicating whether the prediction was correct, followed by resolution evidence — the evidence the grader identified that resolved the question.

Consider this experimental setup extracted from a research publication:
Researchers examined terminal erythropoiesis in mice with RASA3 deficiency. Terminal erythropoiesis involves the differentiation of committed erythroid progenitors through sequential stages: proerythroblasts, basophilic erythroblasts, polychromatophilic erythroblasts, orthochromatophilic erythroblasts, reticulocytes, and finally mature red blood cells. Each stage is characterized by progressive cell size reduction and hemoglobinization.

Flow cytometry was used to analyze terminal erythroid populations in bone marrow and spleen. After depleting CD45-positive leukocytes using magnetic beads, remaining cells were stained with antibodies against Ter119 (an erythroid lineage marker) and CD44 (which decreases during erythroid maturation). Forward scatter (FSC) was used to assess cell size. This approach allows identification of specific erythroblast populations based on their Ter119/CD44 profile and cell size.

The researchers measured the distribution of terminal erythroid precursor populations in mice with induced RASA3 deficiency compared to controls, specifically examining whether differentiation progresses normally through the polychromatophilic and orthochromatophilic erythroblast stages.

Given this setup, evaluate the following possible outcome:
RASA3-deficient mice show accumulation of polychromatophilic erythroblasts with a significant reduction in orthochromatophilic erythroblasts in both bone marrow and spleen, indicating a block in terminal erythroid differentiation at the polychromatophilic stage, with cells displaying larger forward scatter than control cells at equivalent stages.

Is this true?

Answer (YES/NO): NO